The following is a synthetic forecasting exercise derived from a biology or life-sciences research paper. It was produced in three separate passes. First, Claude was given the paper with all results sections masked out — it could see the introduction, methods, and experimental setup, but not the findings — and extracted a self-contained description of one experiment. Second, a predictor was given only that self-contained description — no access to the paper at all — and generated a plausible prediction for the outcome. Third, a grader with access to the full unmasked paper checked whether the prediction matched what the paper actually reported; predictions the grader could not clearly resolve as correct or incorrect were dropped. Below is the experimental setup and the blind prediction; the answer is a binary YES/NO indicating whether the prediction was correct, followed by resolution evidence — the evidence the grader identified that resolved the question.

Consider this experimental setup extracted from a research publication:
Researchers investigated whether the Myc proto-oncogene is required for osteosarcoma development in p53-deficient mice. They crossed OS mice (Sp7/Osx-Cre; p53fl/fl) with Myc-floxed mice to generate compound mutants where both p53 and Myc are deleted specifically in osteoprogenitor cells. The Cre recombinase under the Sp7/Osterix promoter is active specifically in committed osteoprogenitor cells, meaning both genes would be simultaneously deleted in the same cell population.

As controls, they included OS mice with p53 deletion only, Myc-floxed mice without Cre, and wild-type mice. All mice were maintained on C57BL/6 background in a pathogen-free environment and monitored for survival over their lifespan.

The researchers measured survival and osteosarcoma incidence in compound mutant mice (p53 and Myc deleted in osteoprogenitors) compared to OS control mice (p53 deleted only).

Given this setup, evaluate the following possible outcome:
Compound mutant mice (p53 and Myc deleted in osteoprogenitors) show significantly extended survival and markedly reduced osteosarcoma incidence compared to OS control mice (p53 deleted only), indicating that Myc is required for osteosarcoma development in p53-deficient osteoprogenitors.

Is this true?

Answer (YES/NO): NO